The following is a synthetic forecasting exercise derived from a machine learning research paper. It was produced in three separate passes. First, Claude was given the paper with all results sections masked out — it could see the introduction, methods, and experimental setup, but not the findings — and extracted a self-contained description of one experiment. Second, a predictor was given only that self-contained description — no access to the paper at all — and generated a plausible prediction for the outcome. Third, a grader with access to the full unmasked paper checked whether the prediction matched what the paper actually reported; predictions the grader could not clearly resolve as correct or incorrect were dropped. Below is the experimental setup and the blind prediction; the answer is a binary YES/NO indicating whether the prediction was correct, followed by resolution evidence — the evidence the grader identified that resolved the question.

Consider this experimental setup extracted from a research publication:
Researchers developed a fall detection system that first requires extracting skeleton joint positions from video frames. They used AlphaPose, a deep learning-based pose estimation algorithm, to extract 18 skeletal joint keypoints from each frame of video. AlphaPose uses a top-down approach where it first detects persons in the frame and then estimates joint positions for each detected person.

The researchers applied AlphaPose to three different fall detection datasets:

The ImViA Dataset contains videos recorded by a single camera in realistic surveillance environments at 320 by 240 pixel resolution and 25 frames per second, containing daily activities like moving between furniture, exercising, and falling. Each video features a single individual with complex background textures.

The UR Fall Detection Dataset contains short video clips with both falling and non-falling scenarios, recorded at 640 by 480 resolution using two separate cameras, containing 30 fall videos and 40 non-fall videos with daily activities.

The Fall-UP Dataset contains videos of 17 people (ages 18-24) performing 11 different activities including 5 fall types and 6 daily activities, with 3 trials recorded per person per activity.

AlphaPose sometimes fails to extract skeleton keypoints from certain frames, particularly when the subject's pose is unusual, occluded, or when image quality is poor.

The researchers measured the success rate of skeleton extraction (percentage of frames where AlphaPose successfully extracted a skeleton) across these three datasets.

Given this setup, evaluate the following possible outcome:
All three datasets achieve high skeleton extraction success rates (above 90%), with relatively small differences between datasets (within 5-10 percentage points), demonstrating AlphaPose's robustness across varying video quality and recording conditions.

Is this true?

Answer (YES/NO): NO